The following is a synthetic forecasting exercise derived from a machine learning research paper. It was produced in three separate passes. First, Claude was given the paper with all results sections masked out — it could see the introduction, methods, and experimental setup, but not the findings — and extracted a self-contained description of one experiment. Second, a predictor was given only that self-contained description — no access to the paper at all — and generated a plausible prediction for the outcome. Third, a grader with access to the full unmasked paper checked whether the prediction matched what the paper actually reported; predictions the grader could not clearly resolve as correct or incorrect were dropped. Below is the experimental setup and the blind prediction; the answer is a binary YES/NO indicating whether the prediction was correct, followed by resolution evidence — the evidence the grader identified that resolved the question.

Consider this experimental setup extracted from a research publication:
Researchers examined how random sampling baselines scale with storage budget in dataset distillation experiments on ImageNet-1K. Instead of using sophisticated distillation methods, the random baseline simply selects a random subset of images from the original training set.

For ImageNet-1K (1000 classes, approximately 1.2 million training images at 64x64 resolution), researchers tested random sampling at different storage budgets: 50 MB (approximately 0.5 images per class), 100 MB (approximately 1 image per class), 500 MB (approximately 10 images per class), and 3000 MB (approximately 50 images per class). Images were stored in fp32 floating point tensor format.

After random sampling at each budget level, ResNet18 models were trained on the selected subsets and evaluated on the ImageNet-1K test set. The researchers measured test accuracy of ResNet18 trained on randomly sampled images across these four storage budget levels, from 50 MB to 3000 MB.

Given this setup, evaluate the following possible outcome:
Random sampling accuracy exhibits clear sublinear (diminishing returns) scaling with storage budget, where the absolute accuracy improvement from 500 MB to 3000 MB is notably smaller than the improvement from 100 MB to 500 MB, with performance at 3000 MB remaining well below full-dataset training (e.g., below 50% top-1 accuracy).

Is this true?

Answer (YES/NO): NO